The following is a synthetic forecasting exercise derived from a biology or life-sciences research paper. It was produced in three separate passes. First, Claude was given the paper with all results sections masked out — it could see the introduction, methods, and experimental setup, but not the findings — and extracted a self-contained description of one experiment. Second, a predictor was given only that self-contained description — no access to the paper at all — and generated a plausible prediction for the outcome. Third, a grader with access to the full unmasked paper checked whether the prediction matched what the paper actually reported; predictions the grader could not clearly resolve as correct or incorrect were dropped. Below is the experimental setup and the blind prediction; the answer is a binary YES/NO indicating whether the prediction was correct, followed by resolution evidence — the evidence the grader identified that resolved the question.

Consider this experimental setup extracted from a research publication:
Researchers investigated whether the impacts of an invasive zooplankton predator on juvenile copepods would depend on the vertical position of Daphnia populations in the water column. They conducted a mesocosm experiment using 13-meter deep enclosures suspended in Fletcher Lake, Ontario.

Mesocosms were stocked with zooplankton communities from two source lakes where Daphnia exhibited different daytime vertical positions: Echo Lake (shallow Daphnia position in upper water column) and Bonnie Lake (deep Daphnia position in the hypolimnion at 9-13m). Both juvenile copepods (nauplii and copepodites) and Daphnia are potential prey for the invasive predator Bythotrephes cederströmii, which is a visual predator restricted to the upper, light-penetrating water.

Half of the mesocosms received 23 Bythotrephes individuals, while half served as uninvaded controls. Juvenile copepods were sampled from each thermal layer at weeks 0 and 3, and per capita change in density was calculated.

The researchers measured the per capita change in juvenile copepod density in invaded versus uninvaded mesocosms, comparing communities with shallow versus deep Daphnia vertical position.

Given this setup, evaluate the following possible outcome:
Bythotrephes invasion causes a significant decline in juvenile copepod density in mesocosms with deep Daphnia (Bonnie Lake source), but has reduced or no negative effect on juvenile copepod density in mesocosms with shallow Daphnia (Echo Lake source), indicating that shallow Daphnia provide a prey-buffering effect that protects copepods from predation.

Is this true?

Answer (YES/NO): NO